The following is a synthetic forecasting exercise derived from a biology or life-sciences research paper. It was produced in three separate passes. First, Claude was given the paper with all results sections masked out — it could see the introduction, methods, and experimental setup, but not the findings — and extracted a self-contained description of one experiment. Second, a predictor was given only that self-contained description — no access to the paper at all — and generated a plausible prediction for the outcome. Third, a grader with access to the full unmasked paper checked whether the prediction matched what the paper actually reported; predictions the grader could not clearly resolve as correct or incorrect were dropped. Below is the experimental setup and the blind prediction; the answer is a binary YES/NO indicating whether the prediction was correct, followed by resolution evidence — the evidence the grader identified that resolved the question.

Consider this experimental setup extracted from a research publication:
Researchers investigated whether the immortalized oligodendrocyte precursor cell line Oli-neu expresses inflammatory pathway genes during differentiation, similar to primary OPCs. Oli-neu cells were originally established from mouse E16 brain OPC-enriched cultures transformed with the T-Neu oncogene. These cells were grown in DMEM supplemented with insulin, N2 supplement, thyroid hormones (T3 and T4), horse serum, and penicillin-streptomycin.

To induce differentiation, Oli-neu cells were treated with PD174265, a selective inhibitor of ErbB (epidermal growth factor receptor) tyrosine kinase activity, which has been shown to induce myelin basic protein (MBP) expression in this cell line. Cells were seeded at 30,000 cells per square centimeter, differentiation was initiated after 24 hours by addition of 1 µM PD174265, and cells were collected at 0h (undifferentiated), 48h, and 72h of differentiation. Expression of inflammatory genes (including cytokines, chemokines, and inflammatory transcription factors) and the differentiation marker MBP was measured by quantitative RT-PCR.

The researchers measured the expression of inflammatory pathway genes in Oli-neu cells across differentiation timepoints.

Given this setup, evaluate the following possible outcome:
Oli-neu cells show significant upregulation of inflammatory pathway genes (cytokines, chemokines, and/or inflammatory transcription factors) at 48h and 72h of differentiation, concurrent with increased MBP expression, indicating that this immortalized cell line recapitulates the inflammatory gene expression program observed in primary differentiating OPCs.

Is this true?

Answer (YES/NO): NO